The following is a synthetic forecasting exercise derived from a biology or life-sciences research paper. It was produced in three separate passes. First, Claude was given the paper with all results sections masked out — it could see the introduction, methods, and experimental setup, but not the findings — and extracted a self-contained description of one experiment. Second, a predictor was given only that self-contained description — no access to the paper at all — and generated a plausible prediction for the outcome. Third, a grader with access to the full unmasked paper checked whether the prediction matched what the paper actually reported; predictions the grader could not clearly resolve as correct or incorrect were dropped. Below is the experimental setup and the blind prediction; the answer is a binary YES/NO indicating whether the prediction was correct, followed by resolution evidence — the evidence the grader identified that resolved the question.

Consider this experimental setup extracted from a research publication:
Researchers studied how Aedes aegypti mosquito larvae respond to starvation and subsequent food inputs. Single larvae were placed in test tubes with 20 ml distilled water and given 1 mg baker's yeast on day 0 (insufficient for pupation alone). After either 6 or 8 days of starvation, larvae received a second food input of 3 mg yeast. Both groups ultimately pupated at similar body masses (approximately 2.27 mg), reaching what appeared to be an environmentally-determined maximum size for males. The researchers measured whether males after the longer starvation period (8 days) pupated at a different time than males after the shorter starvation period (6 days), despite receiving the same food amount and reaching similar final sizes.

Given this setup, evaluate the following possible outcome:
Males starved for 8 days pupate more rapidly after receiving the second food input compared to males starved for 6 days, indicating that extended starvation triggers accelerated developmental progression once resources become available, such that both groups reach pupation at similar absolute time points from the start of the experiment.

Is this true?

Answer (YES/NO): NO